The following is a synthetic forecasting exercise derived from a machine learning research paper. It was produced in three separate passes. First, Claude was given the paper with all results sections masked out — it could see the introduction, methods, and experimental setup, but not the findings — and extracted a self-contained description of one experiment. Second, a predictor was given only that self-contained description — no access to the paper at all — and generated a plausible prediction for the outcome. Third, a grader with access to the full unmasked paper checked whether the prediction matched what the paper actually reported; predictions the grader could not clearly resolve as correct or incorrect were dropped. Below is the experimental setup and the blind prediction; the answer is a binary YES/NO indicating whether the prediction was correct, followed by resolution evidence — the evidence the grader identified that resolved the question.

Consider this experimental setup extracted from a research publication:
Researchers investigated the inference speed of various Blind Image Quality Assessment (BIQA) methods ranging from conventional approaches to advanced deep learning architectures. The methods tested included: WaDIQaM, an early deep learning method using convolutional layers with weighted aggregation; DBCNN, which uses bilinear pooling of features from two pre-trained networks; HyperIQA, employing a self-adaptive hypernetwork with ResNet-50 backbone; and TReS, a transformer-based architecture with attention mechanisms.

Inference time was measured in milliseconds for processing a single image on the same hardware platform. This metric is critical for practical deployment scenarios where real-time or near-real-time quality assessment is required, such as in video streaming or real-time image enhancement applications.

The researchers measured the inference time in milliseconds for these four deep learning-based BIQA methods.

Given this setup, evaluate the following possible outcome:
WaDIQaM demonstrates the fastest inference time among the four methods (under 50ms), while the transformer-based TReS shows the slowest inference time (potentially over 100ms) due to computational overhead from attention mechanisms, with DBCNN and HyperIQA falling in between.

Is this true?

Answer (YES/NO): YES